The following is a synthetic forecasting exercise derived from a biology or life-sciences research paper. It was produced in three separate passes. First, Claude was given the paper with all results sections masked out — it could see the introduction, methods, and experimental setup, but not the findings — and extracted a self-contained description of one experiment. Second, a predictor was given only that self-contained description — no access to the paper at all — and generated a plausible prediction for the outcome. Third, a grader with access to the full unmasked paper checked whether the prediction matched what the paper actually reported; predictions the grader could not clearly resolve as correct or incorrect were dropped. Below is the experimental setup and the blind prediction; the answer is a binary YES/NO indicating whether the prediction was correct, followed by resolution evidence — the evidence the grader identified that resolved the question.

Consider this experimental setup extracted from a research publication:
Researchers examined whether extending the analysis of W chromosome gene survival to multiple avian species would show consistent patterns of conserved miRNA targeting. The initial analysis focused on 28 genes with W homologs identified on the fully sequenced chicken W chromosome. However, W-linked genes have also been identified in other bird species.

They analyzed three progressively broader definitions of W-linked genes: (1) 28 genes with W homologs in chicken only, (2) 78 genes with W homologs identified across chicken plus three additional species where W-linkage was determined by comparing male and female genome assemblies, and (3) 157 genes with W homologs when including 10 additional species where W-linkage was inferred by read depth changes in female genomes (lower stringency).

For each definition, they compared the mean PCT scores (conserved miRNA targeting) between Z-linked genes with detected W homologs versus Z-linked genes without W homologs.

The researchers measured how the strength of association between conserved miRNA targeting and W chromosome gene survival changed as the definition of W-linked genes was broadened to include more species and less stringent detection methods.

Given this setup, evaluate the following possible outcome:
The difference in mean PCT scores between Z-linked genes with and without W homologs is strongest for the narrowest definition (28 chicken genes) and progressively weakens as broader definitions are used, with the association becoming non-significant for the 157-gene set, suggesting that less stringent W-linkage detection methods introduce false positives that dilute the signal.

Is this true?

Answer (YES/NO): NO